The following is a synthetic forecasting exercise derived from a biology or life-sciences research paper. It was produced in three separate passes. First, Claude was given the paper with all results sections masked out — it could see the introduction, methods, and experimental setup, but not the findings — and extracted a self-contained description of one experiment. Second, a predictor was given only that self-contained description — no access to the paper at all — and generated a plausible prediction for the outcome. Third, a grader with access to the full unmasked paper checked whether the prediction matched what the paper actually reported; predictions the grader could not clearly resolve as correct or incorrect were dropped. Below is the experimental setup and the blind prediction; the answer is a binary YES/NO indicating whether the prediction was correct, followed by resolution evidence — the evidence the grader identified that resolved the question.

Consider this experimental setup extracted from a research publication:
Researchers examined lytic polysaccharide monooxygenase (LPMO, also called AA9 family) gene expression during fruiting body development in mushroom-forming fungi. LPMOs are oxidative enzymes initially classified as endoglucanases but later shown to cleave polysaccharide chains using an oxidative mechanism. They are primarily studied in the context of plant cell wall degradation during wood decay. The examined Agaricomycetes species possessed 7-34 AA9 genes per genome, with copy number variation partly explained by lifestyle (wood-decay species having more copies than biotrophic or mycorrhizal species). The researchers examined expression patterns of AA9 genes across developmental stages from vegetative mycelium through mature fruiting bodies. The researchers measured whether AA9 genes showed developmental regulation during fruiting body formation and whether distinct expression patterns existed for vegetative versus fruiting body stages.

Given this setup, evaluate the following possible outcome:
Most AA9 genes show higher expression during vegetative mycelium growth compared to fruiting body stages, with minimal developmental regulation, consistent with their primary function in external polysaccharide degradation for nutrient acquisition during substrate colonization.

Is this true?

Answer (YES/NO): NO